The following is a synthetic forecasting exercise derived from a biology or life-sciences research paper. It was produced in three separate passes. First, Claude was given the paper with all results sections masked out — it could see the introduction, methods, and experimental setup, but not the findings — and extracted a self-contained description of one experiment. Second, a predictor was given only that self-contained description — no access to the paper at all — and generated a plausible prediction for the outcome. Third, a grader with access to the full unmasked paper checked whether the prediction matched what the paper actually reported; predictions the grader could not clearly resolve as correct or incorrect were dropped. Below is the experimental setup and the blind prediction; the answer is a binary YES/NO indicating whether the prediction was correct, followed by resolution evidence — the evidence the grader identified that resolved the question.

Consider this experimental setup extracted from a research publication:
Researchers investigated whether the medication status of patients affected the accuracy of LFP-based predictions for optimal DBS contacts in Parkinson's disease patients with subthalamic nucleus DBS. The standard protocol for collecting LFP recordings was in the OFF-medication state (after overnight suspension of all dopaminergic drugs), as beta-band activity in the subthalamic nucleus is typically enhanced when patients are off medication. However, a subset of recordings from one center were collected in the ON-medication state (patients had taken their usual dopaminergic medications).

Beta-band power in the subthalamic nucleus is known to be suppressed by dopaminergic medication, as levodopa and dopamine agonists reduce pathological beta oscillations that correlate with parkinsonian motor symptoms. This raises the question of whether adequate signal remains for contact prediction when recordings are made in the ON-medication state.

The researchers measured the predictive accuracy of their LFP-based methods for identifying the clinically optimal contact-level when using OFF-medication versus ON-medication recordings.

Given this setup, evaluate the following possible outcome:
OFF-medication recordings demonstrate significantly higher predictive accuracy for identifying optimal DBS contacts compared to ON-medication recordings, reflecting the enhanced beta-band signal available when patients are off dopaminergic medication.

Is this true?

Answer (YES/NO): NO